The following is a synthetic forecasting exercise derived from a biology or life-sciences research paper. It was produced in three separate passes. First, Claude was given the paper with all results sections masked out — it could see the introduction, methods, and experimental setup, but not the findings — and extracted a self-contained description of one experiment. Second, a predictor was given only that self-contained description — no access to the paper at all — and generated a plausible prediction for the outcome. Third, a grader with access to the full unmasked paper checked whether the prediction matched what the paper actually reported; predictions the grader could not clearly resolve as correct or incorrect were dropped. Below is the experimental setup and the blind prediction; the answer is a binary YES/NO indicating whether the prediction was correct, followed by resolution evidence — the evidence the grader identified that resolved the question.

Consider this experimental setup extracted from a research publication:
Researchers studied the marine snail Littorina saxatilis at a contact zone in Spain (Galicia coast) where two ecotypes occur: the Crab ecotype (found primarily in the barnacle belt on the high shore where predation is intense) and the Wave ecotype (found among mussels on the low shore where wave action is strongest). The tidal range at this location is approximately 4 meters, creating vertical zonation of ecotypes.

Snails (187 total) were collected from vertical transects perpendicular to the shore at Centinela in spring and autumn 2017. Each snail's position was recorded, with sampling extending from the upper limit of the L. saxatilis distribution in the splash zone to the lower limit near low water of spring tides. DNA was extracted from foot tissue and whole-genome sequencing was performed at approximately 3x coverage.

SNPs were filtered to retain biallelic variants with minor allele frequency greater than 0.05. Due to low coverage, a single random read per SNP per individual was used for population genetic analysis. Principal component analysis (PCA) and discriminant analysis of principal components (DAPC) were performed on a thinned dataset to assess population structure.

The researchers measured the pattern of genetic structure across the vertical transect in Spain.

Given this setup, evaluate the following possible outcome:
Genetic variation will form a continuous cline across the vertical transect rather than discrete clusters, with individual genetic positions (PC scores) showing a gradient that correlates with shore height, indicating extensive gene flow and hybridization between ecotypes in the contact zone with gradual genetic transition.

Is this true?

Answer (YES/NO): NO